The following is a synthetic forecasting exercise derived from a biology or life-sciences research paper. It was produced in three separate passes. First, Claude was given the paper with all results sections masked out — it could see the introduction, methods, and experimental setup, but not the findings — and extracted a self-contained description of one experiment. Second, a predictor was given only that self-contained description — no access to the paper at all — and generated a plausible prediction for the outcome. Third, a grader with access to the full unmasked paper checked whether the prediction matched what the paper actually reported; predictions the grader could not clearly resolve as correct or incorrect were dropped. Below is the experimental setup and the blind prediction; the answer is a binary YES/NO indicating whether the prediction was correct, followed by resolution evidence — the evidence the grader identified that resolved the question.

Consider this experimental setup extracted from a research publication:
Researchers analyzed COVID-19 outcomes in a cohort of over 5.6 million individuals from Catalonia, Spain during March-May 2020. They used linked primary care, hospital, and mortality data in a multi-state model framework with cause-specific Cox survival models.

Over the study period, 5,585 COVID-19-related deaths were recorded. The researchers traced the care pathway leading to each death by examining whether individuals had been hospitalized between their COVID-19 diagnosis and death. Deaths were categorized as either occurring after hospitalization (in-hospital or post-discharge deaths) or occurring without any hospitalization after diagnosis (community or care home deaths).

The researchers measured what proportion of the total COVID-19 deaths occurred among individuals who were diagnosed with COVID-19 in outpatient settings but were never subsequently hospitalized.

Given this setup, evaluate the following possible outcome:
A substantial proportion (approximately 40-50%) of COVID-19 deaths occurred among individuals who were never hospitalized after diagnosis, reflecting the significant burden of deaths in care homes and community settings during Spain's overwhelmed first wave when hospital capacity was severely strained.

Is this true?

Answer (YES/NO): YES